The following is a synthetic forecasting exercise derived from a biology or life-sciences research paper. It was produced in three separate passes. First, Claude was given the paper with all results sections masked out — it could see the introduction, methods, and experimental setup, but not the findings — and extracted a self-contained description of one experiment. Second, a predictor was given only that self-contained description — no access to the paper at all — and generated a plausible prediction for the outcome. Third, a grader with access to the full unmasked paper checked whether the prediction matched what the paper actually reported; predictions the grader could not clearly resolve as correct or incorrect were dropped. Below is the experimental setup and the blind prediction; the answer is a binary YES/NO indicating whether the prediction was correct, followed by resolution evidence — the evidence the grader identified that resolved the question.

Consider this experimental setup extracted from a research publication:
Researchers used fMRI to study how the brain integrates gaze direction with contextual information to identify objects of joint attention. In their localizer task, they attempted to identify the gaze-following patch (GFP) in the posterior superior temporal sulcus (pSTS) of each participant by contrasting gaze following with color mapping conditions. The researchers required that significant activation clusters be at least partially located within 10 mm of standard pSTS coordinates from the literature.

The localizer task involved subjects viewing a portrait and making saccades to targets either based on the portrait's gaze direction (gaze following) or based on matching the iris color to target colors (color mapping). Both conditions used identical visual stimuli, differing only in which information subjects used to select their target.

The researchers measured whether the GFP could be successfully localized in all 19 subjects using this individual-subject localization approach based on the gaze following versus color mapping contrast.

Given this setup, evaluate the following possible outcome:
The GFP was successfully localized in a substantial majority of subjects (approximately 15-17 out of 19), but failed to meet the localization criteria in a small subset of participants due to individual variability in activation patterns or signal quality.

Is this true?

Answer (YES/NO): NO